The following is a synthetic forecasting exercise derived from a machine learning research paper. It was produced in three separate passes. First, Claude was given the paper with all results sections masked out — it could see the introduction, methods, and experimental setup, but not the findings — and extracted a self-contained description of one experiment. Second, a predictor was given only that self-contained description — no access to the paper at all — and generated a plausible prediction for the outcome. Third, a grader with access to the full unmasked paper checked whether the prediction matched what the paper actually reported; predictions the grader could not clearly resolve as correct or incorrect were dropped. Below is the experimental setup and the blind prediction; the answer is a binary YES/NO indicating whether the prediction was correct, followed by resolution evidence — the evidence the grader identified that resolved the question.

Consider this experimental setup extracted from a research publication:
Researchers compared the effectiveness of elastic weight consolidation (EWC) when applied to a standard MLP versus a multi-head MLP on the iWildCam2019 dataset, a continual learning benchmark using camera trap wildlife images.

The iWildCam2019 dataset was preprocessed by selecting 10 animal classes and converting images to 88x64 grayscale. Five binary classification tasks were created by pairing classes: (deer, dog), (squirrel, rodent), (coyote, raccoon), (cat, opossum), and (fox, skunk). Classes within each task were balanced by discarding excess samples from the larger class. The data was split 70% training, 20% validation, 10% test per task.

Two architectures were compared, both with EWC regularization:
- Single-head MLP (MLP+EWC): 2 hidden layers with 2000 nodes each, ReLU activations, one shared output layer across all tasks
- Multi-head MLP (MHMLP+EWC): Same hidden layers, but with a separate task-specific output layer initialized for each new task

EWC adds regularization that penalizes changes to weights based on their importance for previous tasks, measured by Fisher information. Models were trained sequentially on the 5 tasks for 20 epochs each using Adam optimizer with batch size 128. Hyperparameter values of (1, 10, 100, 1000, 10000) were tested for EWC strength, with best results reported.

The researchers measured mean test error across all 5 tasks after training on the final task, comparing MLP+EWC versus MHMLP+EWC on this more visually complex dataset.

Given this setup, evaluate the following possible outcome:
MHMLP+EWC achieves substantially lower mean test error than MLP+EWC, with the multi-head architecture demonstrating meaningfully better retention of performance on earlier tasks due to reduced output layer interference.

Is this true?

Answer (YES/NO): YES